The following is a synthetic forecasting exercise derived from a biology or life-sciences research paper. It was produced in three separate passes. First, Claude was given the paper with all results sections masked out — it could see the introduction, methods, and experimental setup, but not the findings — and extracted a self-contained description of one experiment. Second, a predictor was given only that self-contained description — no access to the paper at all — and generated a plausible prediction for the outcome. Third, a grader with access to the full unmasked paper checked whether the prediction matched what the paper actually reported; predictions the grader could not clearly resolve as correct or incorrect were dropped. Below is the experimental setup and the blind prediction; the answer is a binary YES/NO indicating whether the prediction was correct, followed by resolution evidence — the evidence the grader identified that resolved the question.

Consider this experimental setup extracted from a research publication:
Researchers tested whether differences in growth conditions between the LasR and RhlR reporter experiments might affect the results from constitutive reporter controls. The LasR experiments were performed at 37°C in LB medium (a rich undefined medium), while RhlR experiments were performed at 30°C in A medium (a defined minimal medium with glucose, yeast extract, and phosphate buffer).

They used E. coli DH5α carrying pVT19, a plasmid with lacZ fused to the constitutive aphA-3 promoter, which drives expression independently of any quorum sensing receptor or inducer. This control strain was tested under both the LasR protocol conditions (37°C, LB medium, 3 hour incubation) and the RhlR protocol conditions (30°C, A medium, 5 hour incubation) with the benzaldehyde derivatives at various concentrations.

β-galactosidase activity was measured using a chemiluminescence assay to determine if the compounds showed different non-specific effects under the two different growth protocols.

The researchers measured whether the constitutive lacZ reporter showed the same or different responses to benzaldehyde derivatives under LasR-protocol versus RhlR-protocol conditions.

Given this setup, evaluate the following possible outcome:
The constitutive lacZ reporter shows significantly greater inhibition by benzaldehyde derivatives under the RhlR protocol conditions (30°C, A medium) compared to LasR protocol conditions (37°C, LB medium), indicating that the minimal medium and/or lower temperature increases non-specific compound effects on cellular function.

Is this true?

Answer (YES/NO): NO